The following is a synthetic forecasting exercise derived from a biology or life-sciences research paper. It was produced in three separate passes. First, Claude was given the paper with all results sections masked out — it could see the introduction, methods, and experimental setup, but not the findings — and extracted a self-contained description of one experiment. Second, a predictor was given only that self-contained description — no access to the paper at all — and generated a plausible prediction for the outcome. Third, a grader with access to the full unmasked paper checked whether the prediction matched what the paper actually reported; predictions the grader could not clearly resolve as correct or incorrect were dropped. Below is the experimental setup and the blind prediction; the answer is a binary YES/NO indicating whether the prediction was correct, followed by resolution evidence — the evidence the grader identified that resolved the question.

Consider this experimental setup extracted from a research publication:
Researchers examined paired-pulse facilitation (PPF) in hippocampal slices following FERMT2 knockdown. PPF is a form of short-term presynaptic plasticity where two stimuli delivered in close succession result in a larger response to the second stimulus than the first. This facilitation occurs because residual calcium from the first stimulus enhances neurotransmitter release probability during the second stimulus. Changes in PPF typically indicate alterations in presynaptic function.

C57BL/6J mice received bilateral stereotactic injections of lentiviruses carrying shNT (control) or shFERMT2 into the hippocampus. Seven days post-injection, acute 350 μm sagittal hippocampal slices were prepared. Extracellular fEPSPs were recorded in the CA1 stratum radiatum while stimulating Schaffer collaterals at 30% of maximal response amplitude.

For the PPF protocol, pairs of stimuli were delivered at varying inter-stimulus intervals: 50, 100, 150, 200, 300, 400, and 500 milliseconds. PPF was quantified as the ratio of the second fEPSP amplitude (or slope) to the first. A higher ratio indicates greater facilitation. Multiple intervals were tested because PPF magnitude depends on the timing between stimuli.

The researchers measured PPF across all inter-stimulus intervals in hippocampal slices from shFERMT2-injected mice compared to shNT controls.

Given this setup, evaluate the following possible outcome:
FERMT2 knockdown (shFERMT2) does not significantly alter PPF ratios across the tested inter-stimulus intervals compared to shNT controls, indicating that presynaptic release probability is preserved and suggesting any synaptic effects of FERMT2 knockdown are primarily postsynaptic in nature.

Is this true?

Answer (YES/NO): NO